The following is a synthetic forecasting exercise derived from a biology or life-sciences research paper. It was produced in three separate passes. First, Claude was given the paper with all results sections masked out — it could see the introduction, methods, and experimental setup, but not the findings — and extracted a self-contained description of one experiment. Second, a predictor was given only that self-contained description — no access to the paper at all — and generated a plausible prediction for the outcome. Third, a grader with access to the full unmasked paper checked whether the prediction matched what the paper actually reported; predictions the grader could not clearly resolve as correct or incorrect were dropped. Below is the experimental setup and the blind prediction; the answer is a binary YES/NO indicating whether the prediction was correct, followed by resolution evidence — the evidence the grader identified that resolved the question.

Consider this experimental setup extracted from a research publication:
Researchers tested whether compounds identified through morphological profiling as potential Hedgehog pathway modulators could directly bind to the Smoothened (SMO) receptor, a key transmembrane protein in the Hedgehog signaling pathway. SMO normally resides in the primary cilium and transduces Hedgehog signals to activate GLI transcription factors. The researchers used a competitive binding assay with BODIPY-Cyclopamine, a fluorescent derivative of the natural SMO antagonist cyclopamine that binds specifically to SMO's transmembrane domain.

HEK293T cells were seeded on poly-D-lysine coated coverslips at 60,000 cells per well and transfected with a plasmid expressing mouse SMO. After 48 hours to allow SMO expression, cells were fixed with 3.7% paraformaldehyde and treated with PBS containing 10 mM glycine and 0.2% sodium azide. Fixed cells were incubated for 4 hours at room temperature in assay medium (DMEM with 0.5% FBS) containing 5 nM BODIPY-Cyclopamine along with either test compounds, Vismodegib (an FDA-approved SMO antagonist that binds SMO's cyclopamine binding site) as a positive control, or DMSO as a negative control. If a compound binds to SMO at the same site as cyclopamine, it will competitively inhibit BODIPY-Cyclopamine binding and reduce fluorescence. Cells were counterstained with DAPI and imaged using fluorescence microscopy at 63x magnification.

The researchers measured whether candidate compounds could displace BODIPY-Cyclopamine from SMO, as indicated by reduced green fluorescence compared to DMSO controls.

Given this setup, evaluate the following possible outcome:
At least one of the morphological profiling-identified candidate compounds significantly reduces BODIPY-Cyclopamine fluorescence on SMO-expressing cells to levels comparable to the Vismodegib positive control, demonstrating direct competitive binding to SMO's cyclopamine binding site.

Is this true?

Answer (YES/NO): YES